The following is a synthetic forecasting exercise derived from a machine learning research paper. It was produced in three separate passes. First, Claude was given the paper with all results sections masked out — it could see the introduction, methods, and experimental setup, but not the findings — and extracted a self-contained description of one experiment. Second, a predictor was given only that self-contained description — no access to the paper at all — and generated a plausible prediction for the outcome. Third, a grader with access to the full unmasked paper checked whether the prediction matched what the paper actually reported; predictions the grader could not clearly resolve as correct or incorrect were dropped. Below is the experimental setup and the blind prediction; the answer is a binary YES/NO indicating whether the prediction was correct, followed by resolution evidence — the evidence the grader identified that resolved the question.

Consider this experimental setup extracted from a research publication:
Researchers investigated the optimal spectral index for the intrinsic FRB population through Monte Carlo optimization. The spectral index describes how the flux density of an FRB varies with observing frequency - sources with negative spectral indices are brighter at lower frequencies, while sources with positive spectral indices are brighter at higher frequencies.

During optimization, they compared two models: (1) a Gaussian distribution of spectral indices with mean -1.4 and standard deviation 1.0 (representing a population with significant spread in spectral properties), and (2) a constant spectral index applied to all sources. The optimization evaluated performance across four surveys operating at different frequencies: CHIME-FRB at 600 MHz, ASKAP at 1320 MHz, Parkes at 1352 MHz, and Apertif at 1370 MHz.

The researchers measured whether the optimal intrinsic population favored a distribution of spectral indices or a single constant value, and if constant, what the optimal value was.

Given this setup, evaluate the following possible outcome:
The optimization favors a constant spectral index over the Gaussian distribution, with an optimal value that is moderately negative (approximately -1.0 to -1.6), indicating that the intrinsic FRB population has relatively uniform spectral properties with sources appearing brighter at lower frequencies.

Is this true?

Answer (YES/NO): NO